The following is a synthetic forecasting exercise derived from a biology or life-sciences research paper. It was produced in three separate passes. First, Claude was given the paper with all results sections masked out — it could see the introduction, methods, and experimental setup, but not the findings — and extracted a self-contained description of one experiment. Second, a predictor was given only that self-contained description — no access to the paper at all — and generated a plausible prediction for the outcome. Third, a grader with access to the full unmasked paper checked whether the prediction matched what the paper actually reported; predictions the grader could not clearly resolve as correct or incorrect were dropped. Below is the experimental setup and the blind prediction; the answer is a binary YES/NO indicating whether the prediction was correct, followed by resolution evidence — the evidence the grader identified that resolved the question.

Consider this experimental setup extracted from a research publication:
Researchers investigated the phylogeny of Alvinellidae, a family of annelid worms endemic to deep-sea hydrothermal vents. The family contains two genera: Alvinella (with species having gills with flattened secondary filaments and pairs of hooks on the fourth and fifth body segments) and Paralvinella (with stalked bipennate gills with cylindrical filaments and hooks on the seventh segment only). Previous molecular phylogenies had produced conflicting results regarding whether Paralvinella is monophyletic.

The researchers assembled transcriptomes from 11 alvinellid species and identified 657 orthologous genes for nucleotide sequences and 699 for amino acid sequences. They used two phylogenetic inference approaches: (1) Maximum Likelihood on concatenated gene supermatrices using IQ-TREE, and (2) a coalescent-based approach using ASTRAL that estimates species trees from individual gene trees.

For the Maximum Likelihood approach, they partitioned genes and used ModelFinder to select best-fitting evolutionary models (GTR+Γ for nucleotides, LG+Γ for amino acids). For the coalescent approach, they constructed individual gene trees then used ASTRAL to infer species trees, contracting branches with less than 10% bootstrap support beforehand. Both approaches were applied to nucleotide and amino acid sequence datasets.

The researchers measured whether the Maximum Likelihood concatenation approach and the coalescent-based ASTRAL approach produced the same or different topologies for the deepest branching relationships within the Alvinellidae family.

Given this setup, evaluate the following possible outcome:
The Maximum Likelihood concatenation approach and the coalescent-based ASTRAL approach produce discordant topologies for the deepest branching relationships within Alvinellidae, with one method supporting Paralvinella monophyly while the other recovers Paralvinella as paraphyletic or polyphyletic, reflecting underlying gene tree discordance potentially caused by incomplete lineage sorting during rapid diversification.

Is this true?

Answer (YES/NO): NO